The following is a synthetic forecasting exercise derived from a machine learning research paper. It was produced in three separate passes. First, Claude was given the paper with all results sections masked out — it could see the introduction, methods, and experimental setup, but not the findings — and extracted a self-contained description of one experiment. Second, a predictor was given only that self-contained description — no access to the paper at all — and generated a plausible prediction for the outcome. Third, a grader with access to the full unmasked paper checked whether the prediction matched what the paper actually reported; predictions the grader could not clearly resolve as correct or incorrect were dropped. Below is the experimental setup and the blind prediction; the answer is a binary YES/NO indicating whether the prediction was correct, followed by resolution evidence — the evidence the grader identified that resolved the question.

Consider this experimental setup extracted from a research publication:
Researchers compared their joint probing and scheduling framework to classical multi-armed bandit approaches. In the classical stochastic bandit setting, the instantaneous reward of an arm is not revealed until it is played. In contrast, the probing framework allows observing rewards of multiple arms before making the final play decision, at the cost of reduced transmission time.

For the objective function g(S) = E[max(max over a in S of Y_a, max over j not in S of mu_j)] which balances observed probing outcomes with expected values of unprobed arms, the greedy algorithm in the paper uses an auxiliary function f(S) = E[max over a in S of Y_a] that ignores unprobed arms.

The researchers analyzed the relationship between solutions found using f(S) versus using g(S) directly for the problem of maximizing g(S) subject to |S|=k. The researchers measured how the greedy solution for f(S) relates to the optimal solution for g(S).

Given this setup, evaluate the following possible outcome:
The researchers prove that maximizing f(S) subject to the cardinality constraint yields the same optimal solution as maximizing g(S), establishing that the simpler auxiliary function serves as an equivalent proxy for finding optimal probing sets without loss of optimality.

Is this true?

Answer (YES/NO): NO